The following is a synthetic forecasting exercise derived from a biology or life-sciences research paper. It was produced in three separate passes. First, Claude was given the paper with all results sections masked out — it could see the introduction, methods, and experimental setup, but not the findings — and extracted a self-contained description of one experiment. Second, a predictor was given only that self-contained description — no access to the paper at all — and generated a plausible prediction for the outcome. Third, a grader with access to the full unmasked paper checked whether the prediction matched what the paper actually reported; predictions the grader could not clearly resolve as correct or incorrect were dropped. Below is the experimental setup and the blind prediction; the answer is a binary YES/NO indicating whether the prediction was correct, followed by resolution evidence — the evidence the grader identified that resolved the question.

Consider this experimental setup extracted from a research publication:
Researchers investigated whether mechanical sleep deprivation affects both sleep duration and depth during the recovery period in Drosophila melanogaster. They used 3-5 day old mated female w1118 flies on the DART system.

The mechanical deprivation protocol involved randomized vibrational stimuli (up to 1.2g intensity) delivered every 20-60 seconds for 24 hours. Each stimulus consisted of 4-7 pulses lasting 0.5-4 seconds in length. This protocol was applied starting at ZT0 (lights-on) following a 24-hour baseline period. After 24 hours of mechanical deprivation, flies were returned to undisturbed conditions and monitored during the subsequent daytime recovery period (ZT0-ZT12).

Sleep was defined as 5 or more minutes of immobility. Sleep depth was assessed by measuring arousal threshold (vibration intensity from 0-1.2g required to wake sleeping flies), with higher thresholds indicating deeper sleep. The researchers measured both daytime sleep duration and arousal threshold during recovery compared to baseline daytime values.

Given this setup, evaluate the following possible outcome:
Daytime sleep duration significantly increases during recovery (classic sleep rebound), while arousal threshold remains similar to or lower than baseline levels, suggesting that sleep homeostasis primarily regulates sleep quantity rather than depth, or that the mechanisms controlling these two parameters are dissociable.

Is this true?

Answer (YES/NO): NO